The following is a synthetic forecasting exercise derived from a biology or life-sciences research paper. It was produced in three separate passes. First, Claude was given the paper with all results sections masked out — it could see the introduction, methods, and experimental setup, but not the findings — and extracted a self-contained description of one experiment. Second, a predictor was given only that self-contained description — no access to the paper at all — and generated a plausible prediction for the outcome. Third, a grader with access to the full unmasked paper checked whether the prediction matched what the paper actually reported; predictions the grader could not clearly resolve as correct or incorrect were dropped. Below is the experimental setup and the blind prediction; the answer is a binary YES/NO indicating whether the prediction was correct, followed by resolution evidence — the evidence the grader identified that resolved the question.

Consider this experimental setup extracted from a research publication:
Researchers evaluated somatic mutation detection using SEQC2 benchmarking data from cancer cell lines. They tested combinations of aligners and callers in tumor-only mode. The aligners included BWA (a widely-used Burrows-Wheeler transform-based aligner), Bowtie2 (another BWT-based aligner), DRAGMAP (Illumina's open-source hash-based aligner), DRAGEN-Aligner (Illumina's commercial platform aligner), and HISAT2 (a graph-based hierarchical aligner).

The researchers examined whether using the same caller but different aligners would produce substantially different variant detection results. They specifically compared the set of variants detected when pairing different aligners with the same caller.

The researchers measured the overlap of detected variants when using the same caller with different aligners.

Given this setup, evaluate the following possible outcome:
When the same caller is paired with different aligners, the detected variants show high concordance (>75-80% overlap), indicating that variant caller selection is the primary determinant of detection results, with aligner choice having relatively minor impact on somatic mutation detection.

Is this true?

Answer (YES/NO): YES